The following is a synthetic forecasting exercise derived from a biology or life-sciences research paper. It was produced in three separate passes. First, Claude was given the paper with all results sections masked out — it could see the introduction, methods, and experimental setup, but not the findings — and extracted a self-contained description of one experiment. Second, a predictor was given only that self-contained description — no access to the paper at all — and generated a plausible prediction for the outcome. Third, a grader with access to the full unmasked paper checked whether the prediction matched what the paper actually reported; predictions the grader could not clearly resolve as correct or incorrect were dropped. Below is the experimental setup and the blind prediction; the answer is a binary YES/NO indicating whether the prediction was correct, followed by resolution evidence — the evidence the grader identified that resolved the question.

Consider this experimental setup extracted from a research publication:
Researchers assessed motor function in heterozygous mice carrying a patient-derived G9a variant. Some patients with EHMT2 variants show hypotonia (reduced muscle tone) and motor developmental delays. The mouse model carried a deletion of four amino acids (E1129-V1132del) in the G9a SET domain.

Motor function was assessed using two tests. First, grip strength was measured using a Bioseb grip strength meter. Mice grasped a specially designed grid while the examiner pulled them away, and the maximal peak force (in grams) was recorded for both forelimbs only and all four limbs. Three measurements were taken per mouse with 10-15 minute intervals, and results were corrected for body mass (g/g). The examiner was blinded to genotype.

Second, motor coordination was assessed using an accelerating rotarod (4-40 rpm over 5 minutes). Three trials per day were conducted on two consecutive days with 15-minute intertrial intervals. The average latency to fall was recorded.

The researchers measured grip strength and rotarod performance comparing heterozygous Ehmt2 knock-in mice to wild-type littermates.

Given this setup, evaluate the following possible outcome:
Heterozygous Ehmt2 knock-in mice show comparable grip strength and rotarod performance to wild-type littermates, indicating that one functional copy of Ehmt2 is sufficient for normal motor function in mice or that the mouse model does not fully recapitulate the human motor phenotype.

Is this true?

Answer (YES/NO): NO